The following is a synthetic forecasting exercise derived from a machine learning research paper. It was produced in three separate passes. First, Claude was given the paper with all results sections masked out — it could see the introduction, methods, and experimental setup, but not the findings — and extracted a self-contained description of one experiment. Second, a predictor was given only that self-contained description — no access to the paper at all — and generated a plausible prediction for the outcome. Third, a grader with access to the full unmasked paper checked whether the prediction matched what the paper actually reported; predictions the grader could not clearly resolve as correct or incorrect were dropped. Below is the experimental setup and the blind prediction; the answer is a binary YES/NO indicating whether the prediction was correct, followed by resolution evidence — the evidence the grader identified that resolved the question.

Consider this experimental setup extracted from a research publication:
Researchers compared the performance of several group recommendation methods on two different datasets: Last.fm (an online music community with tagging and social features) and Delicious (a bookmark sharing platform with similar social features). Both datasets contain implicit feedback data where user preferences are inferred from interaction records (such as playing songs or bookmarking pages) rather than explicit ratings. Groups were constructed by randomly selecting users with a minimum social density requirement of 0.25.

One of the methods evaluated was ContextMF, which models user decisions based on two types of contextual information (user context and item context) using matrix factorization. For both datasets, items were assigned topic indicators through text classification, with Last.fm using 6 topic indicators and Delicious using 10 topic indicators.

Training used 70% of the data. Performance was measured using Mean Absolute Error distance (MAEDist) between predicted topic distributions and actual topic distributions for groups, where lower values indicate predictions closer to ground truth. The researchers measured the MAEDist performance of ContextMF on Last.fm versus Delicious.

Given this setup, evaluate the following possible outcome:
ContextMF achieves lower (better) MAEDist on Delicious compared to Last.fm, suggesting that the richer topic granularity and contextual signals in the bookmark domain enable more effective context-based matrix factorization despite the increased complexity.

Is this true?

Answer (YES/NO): YES